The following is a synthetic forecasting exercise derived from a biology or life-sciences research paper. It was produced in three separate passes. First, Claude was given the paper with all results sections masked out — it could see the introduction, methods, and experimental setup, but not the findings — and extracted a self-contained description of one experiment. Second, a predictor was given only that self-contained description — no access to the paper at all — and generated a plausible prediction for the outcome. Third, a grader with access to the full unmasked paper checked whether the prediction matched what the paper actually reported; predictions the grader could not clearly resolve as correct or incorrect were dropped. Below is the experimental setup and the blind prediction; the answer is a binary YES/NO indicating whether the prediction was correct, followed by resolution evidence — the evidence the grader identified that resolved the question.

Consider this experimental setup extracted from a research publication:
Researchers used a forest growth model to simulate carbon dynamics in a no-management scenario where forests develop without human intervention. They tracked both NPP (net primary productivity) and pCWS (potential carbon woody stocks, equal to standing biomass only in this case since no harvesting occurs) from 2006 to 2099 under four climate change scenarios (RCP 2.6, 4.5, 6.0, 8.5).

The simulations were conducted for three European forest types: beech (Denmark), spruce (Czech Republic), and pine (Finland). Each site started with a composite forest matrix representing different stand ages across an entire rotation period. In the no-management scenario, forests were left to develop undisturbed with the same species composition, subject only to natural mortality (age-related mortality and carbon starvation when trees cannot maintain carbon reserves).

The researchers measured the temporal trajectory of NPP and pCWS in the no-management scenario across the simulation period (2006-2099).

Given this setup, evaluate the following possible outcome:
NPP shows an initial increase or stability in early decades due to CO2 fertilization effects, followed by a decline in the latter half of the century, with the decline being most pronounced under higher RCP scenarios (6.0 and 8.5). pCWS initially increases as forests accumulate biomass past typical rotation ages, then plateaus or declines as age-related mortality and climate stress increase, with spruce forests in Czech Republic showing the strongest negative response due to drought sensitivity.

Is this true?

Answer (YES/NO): NO